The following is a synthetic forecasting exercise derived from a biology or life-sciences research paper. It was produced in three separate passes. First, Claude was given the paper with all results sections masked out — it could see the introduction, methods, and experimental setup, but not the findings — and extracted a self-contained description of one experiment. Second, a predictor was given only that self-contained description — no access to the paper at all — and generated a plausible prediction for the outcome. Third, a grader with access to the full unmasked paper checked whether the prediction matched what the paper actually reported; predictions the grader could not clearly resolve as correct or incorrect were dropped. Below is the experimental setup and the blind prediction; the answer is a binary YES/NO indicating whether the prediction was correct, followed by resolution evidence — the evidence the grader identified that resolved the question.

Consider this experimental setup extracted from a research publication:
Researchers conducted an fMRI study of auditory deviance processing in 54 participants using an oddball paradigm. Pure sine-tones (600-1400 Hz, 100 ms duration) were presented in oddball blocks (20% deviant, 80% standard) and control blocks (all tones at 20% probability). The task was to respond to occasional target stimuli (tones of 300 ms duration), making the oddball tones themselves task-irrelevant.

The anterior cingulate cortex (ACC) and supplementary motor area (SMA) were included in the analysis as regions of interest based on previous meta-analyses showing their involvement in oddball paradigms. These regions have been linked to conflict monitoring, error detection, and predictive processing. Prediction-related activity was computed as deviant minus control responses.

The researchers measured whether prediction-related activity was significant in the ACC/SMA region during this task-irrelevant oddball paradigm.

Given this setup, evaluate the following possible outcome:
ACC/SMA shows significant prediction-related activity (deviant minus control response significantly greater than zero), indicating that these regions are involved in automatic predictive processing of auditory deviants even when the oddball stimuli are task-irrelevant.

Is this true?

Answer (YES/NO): NO